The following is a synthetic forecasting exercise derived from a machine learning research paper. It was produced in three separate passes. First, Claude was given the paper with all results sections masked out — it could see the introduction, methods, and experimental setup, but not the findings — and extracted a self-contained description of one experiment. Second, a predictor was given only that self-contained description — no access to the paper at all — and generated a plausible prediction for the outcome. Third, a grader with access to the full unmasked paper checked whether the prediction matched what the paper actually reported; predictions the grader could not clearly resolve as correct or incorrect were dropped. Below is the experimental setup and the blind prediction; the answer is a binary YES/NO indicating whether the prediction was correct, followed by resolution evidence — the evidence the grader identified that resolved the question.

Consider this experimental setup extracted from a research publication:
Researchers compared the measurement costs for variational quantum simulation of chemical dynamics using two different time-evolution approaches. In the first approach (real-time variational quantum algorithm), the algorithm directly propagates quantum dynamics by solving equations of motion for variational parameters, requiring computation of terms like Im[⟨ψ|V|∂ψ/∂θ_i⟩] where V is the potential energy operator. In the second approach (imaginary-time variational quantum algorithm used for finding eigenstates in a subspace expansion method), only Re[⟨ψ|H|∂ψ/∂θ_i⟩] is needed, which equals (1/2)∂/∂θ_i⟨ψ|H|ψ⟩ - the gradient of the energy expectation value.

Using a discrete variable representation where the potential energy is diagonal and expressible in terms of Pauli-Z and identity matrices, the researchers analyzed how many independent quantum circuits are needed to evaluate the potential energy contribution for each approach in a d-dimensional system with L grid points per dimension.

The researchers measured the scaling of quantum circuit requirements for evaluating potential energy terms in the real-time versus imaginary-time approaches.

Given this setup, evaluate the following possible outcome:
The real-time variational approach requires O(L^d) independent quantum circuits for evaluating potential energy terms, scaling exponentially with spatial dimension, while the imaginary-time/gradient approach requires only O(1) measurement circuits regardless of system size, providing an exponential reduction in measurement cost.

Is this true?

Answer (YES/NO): YES